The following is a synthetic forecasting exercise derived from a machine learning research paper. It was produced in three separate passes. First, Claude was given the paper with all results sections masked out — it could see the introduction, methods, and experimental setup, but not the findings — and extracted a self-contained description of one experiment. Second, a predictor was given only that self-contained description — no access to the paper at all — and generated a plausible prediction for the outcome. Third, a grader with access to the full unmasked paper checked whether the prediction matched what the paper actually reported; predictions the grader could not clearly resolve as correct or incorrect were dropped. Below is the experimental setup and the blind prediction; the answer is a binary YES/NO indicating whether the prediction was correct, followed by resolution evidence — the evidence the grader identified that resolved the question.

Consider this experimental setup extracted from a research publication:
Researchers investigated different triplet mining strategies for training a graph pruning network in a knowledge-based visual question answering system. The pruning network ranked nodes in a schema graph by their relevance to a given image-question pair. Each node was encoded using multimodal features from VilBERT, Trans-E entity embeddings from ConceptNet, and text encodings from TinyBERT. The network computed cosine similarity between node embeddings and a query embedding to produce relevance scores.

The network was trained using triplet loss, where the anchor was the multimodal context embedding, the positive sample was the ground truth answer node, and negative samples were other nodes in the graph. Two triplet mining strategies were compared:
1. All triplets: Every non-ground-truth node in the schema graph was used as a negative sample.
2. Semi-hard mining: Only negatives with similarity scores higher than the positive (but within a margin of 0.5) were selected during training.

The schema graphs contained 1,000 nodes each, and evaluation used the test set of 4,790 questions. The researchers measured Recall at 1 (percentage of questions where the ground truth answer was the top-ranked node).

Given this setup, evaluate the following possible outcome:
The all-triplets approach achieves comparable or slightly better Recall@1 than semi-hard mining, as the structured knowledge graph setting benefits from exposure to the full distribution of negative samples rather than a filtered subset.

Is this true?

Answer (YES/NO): NO